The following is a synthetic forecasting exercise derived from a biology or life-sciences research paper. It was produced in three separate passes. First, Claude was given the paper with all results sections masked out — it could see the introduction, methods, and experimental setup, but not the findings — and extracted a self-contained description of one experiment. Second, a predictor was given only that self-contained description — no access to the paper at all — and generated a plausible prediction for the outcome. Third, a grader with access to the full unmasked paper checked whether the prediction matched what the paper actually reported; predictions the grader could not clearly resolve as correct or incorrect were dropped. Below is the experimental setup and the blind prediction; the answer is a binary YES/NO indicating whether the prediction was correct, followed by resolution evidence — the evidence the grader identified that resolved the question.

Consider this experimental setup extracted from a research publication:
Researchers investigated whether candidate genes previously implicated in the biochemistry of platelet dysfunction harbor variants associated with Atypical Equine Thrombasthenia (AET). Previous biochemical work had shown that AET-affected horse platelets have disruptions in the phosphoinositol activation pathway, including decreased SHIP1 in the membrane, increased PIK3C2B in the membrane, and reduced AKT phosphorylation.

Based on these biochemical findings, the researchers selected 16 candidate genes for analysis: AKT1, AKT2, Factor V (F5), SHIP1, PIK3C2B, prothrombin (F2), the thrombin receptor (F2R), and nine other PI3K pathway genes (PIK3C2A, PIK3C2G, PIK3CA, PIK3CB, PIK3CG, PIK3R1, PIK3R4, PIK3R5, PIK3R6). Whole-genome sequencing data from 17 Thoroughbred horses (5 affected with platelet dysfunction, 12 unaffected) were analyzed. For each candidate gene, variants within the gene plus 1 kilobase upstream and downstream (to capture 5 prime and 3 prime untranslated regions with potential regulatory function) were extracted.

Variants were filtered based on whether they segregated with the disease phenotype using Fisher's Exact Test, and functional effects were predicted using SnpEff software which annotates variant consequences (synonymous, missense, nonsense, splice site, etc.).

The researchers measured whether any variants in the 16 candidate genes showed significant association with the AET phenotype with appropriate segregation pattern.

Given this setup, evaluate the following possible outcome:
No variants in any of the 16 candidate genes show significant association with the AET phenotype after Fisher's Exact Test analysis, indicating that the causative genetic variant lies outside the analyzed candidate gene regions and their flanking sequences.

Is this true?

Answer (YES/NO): YES